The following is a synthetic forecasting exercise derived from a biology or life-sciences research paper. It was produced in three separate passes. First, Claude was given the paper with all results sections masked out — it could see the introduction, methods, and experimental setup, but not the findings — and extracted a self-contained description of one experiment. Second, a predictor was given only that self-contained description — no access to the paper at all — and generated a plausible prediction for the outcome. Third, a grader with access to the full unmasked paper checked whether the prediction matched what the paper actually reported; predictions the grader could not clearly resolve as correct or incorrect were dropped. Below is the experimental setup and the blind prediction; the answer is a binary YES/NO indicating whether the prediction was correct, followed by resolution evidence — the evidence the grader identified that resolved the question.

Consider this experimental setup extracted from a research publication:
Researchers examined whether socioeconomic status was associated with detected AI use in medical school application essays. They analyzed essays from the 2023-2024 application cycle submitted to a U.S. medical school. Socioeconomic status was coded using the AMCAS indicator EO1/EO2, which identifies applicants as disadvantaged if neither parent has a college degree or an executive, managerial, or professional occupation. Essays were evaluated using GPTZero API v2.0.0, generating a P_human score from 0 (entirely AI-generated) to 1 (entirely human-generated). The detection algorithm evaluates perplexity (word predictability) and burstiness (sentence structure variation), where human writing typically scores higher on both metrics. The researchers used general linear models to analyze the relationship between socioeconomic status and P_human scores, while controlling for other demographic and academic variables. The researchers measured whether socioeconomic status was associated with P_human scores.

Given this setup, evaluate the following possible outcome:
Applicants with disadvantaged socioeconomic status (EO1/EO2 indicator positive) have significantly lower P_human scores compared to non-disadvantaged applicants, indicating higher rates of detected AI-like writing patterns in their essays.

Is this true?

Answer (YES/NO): NO